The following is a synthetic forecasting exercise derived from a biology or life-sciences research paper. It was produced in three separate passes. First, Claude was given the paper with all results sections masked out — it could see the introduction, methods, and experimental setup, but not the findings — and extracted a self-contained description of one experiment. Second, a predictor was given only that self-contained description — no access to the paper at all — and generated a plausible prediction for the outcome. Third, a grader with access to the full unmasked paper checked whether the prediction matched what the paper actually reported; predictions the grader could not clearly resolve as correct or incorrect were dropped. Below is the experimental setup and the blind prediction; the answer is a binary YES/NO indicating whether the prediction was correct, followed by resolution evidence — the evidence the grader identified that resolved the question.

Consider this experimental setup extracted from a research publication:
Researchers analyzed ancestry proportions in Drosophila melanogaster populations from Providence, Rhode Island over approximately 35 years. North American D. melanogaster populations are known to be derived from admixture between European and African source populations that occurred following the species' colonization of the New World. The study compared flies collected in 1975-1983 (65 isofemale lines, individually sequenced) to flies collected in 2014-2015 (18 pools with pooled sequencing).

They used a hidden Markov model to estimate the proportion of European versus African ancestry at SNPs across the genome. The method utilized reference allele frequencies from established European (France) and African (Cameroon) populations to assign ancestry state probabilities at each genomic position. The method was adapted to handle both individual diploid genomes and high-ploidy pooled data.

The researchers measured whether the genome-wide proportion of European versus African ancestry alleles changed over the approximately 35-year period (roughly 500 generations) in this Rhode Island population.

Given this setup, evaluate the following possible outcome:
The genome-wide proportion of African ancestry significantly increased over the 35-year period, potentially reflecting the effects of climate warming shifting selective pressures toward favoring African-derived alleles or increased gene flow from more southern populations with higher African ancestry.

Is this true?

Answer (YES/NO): NO